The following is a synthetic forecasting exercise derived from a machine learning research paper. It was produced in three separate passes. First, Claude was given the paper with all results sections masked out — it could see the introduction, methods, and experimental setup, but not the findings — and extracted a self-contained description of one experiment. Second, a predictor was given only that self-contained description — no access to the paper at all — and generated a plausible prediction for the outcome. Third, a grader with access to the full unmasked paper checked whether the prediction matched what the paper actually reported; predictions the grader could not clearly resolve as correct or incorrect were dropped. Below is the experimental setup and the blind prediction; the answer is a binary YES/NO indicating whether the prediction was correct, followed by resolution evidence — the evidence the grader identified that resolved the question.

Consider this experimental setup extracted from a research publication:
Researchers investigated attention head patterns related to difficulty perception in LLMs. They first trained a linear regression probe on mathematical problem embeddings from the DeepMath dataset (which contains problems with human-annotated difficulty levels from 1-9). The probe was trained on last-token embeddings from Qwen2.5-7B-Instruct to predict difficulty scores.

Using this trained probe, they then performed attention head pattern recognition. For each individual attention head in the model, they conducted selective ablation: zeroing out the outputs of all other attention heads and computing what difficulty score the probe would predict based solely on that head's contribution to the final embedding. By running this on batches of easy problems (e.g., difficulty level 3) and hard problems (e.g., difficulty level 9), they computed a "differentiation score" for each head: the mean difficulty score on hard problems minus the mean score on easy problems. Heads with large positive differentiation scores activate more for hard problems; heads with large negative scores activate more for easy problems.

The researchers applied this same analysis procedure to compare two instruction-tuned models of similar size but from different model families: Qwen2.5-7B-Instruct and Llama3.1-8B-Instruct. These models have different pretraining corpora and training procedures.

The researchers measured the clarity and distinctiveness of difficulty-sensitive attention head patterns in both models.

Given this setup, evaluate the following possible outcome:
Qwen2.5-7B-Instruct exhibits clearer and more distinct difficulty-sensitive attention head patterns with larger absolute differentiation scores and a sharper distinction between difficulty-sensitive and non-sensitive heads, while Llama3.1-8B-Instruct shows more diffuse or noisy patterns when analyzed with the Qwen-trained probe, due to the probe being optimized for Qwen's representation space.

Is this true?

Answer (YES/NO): NO